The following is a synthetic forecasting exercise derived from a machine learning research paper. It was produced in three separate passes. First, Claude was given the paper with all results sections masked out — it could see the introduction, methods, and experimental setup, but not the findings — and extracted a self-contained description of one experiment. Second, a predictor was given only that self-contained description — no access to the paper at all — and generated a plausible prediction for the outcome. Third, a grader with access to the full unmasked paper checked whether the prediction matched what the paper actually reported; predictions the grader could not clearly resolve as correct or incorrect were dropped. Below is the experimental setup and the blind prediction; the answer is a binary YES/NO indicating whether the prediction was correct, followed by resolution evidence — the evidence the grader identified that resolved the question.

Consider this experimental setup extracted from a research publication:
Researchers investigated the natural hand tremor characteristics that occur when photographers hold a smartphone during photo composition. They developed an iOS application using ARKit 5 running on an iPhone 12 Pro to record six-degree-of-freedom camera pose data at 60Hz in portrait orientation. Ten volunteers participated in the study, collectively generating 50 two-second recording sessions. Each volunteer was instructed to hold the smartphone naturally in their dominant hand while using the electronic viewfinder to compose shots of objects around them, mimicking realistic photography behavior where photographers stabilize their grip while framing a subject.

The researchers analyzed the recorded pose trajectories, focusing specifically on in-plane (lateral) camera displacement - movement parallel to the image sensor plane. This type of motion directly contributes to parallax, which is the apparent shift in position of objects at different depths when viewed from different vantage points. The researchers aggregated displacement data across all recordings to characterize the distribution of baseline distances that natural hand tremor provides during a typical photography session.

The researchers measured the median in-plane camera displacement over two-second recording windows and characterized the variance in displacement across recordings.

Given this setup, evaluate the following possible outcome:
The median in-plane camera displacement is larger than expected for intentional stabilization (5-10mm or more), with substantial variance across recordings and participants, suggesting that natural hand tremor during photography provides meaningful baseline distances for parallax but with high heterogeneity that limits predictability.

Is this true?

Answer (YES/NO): YES